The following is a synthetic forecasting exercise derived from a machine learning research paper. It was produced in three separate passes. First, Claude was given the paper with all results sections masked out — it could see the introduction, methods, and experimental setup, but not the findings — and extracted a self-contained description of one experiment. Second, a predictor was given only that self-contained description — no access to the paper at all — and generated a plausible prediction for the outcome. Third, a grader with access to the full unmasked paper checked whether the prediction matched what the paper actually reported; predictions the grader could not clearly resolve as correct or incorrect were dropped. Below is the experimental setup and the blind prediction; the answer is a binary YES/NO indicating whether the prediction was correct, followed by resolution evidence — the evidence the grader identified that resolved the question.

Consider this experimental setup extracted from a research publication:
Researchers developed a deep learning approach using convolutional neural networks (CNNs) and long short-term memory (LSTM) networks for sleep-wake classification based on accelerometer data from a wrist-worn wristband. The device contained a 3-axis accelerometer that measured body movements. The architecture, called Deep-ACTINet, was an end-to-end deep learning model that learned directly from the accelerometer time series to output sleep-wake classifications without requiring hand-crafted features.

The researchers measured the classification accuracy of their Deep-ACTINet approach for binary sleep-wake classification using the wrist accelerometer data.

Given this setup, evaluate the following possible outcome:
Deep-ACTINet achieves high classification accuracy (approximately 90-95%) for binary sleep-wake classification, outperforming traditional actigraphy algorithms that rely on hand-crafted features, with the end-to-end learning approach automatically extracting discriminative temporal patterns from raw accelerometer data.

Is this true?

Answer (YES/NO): NO